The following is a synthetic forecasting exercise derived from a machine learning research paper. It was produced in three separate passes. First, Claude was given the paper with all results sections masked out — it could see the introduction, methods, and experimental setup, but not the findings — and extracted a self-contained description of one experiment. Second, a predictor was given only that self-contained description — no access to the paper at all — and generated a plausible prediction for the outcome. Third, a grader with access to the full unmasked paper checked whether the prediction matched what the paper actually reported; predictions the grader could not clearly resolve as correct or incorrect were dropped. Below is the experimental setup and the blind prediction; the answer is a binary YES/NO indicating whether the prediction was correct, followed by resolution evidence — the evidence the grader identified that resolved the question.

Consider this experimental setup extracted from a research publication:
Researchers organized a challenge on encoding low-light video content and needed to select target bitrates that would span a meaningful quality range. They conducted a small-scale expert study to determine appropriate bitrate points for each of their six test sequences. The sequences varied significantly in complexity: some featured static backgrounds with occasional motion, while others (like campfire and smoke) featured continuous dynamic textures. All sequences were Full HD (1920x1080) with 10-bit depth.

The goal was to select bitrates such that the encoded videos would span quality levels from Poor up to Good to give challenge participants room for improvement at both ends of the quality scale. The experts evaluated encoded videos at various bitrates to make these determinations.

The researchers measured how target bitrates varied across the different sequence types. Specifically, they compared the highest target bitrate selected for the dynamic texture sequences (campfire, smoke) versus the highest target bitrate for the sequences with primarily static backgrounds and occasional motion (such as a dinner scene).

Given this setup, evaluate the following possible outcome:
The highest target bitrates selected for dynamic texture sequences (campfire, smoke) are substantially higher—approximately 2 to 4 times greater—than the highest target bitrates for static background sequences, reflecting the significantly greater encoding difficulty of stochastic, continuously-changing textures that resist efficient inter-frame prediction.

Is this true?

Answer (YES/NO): NO